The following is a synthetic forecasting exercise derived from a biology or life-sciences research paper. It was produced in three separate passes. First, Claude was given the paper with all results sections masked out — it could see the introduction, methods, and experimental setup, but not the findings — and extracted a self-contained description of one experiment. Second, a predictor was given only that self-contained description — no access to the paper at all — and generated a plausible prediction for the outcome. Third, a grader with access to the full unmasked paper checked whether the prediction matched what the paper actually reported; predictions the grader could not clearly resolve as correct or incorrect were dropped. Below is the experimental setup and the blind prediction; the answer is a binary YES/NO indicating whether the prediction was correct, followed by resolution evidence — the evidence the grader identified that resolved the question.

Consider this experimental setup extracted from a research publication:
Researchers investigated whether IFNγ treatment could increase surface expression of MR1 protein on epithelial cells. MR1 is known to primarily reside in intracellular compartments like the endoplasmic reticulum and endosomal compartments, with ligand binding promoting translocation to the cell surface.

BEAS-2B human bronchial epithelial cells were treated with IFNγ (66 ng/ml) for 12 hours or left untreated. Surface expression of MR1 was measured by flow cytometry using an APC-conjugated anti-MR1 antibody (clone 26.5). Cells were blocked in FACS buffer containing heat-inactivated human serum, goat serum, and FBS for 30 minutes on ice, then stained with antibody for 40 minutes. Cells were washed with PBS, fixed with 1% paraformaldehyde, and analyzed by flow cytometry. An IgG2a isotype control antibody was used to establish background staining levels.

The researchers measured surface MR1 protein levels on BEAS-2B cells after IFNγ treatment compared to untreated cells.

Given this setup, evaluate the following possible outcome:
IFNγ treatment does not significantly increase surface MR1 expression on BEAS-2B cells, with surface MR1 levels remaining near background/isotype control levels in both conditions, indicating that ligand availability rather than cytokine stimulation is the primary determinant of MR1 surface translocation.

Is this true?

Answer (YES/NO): NO